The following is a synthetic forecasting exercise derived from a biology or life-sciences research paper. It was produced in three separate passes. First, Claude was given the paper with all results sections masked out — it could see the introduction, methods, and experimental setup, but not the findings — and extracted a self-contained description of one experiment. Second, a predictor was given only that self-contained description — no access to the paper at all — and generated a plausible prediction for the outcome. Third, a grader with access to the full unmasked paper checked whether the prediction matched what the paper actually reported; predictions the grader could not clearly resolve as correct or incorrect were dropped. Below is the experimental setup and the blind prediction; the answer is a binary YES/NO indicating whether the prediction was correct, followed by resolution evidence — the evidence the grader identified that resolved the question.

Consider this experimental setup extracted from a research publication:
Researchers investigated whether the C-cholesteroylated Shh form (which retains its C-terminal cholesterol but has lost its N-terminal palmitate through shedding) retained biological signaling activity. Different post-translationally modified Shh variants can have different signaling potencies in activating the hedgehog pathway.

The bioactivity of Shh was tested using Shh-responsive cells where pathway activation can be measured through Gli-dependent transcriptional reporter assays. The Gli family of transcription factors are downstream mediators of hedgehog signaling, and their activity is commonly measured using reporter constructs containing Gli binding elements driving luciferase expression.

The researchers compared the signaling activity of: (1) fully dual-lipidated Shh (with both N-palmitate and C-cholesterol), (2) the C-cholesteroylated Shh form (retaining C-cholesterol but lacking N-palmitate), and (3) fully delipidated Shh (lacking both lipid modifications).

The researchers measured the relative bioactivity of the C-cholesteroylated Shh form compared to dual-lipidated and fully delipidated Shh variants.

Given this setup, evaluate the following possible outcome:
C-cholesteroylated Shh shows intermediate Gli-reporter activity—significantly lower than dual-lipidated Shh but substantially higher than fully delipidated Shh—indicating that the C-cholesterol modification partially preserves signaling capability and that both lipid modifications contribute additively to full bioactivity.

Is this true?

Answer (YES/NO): NO